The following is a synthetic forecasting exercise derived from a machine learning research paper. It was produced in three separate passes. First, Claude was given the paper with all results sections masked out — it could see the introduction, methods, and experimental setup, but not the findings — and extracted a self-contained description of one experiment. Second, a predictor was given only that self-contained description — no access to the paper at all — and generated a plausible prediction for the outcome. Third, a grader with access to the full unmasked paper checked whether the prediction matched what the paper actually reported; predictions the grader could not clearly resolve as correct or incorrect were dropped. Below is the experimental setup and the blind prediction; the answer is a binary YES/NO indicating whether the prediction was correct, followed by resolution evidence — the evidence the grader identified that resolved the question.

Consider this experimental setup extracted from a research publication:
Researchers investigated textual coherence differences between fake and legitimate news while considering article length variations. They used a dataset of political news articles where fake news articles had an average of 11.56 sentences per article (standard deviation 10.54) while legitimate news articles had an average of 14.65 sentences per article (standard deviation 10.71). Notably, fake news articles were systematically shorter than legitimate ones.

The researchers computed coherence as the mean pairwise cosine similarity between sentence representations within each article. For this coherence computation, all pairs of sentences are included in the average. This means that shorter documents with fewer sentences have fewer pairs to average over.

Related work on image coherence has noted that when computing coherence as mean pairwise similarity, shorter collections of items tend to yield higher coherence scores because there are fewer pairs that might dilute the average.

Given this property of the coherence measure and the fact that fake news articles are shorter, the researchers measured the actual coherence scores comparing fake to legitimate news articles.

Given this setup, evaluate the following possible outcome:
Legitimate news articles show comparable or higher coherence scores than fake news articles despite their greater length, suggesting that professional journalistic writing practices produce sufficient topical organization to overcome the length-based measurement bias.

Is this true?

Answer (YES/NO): YES